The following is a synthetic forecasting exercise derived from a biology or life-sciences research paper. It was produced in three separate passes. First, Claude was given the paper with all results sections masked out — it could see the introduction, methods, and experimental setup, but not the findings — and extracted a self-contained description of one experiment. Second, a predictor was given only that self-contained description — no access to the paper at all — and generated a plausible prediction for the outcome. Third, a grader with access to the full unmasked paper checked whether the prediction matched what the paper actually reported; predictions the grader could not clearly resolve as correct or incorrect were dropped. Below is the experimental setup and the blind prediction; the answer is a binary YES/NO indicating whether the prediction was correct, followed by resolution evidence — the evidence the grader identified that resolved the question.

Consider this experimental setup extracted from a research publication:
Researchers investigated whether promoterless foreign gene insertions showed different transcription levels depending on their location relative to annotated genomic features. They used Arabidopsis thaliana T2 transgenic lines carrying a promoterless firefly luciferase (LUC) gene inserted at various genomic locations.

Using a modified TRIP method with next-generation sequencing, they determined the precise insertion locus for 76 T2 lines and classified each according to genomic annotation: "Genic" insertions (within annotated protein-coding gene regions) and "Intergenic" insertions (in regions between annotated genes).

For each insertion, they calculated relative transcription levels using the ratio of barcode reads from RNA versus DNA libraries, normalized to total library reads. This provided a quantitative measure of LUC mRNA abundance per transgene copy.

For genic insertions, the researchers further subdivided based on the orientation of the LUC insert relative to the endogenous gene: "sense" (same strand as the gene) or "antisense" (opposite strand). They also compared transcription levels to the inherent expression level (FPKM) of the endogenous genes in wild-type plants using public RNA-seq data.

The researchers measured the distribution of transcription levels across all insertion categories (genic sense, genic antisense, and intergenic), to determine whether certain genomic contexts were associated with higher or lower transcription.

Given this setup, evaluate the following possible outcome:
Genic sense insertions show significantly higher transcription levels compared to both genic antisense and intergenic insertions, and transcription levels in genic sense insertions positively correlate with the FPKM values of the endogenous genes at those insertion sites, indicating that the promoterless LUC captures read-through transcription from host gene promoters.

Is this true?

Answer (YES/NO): NO